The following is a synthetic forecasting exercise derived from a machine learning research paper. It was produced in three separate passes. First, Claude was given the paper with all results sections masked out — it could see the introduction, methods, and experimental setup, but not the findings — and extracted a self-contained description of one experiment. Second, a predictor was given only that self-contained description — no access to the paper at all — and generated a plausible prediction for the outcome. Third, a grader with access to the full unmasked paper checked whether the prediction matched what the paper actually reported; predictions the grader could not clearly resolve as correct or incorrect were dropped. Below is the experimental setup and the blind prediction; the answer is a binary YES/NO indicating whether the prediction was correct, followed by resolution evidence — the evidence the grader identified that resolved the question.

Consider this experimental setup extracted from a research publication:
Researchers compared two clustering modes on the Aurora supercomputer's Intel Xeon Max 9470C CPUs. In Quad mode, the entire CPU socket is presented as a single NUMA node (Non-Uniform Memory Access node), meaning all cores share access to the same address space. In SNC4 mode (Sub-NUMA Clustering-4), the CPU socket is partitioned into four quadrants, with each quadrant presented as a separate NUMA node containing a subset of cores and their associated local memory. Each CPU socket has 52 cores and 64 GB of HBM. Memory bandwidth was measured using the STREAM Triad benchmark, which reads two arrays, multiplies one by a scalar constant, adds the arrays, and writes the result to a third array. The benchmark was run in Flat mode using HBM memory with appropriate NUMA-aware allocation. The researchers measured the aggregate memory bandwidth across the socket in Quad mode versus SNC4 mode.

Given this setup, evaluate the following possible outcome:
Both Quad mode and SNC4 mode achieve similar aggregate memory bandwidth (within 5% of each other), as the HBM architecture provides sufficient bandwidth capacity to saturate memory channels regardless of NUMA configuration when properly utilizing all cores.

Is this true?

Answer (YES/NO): NO